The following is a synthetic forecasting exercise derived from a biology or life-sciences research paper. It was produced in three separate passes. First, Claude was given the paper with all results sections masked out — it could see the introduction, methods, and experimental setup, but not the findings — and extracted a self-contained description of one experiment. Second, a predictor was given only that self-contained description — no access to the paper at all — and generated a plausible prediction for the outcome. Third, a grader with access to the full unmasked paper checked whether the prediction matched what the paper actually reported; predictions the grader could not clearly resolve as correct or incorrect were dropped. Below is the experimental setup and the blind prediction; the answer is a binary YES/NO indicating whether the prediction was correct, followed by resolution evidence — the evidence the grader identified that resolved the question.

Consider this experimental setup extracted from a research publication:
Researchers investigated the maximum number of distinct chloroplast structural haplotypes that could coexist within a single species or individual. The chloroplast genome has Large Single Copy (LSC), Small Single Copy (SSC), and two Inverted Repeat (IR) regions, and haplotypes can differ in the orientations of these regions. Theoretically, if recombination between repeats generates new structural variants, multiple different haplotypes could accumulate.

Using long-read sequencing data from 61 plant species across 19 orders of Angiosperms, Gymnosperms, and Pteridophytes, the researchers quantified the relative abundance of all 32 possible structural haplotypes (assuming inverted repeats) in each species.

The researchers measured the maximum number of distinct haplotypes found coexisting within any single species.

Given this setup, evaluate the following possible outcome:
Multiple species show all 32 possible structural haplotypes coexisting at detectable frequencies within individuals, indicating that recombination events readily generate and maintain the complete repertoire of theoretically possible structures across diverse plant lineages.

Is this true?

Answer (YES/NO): NO